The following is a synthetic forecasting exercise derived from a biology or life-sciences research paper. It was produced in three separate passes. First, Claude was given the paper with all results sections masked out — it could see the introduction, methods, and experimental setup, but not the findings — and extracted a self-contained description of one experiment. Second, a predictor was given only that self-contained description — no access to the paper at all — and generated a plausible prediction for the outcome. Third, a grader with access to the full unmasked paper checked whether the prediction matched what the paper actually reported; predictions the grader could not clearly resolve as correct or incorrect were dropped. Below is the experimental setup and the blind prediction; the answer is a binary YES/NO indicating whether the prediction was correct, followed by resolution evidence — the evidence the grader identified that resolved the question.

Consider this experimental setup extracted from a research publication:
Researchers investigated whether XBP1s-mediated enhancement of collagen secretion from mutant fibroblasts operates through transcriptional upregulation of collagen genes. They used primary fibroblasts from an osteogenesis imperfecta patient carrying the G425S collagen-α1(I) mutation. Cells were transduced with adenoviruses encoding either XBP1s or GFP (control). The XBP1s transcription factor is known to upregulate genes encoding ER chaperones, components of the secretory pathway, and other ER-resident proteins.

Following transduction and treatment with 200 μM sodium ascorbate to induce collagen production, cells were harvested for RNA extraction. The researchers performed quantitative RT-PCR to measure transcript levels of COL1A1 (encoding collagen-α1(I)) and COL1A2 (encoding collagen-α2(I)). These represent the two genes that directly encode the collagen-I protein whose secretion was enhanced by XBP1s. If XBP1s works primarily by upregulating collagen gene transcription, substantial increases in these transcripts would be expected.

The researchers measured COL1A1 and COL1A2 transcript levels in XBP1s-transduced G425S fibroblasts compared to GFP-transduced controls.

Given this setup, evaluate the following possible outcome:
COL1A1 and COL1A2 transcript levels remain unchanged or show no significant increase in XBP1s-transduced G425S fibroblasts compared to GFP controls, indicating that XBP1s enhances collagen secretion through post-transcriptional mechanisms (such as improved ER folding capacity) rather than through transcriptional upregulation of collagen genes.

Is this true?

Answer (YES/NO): YES